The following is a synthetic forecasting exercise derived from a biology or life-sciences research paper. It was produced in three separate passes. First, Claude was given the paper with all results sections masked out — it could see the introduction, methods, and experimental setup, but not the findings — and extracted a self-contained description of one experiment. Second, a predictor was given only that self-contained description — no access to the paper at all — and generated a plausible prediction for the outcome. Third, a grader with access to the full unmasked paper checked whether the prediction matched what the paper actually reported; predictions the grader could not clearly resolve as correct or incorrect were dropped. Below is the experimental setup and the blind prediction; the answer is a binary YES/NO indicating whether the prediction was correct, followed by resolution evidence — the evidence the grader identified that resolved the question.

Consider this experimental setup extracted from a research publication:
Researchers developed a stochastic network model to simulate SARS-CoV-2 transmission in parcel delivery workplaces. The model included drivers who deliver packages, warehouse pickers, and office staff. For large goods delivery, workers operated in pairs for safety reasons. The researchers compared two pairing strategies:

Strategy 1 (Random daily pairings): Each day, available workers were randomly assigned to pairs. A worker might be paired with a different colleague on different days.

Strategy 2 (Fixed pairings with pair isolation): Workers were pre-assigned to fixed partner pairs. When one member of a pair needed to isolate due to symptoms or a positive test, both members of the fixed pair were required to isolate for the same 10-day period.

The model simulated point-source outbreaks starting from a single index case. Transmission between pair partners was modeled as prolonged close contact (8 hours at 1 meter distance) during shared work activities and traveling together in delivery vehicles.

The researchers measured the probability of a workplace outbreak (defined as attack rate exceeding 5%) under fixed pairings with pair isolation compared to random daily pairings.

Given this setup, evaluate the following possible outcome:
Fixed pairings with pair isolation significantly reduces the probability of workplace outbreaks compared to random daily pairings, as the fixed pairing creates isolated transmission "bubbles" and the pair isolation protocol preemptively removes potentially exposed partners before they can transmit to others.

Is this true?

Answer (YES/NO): YES